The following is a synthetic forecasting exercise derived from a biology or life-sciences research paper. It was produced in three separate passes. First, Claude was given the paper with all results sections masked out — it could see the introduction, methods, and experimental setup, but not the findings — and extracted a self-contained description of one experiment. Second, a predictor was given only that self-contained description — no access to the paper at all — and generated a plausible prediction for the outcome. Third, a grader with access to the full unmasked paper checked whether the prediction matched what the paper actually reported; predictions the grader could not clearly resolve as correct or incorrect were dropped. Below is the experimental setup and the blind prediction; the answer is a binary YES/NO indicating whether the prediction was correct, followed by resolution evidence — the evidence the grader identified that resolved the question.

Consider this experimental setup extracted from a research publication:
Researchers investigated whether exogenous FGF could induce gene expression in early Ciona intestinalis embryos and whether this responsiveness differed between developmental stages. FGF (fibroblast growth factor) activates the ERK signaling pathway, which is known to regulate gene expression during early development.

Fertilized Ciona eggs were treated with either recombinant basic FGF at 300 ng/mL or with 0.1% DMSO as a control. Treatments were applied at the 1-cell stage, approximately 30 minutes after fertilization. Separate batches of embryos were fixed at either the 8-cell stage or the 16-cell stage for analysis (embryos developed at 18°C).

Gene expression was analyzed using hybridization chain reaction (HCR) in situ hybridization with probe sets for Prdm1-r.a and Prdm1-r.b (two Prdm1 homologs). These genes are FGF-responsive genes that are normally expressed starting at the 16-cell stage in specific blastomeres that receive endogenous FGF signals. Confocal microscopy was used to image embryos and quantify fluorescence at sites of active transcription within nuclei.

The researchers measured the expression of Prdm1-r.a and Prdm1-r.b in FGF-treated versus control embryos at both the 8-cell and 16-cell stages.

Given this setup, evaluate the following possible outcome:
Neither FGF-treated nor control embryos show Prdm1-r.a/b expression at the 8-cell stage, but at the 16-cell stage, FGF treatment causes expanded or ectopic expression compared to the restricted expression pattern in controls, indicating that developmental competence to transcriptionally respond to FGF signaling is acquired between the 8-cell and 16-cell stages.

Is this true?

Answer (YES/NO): NO